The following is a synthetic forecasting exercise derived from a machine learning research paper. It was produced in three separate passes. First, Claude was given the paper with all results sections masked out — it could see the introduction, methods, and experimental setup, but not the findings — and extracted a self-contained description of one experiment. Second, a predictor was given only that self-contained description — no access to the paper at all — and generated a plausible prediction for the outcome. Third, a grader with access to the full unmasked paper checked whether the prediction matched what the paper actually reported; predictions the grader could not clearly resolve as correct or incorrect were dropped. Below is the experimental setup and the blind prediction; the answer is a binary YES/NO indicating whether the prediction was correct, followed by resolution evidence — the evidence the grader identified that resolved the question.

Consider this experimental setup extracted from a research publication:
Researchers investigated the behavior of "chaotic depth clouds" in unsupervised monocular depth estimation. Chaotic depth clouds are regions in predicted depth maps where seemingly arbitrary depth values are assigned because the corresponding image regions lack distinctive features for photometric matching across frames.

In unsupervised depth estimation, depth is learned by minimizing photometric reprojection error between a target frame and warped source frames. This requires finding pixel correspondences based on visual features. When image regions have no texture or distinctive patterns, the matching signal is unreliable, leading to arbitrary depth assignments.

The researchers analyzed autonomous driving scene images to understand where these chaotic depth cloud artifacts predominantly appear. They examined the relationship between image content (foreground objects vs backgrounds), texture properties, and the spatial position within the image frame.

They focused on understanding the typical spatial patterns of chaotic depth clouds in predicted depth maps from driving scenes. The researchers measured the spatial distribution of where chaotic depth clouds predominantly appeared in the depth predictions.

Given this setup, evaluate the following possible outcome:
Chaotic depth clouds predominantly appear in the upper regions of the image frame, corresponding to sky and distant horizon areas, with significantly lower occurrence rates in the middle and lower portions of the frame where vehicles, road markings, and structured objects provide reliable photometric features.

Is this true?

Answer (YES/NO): YES